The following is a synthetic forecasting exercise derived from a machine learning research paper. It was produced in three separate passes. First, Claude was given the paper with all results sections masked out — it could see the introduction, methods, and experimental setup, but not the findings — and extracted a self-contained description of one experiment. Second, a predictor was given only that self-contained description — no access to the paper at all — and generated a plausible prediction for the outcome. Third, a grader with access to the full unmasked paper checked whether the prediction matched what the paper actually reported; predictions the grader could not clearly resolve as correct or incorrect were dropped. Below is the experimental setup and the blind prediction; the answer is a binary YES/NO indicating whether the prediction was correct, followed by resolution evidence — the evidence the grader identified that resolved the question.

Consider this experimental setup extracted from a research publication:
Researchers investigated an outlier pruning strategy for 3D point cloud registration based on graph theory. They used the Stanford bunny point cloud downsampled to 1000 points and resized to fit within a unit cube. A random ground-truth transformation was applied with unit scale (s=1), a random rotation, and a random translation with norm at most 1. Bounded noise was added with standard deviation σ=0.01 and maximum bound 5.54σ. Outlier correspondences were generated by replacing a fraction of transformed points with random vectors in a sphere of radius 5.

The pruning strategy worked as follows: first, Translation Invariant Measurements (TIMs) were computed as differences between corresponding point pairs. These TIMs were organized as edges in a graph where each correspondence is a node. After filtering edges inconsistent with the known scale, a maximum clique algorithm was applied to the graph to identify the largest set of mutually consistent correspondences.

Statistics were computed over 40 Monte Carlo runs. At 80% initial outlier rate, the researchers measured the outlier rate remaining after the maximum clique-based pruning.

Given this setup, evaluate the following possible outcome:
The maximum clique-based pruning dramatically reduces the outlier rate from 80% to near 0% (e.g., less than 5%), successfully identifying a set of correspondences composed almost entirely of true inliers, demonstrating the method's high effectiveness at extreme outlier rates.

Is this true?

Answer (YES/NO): NO